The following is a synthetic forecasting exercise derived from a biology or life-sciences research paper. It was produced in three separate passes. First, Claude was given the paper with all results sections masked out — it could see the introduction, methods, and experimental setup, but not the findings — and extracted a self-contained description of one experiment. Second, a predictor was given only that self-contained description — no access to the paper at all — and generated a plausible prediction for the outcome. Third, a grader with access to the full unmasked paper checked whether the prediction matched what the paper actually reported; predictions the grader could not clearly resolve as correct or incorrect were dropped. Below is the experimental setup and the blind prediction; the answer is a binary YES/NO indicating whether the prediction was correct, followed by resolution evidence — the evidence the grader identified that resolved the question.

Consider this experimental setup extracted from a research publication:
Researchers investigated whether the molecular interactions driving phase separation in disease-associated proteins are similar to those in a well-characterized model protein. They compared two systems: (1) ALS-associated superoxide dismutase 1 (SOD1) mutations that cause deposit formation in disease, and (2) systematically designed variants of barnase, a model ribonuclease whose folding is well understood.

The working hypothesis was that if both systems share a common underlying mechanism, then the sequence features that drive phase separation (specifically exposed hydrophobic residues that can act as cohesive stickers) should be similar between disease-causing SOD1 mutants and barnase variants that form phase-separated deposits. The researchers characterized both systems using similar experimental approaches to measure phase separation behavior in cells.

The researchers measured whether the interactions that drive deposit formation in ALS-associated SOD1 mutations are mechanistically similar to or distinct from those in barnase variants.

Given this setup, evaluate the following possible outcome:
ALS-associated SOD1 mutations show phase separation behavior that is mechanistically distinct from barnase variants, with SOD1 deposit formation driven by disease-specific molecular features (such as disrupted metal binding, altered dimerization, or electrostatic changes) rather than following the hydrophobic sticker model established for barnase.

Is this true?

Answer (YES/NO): NO